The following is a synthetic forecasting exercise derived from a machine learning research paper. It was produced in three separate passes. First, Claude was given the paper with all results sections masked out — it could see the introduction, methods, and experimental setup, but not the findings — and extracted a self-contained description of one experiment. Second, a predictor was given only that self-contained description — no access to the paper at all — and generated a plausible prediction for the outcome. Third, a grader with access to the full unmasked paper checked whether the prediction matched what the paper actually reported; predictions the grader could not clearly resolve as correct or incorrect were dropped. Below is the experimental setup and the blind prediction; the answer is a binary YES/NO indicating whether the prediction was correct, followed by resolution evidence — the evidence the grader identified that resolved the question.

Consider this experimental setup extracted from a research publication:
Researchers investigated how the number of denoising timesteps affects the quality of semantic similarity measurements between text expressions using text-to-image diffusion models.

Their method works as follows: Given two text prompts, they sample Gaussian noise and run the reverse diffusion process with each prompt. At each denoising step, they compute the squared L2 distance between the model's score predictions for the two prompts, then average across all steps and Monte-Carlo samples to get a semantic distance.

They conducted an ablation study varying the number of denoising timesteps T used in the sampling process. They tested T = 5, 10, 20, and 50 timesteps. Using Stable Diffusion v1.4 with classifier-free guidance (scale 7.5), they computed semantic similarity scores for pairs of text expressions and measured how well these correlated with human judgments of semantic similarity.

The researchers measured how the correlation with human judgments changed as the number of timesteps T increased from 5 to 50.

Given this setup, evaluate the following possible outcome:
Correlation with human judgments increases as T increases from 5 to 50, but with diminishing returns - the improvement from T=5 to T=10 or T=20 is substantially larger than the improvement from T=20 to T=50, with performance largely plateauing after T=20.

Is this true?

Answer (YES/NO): NO